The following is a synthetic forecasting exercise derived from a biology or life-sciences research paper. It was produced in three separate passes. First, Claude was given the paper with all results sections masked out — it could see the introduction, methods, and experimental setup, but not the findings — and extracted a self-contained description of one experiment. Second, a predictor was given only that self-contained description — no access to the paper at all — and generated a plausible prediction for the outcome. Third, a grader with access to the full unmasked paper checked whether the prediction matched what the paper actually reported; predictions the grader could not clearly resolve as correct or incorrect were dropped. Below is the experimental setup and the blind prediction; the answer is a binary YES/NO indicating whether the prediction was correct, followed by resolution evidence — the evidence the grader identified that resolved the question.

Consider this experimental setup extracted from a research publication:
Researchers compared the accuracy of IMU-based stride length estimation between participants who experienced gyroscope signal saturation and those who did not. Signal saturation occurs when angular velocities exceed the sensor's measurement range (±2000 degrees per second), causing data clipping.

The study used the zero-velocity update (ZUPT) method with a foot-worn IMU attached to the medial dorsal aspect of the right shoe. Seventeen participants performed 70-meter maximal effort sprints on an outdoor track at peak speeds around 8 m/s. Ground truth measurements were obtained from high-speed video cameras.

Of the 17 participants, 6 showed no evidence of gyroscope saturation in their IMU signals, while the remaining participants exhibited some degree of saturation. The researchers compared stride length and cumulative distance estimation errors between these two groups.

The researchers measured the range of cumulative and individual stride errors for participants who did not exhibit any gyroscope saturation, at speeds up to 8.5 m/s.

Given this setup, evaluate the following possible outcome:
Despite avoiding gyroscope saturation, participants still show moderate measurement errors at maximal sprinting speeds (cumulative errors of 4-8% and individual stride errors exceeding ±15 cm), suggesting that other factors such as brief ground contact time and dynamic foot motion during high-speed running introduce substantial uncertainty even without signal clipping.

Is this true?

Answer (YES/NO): NO